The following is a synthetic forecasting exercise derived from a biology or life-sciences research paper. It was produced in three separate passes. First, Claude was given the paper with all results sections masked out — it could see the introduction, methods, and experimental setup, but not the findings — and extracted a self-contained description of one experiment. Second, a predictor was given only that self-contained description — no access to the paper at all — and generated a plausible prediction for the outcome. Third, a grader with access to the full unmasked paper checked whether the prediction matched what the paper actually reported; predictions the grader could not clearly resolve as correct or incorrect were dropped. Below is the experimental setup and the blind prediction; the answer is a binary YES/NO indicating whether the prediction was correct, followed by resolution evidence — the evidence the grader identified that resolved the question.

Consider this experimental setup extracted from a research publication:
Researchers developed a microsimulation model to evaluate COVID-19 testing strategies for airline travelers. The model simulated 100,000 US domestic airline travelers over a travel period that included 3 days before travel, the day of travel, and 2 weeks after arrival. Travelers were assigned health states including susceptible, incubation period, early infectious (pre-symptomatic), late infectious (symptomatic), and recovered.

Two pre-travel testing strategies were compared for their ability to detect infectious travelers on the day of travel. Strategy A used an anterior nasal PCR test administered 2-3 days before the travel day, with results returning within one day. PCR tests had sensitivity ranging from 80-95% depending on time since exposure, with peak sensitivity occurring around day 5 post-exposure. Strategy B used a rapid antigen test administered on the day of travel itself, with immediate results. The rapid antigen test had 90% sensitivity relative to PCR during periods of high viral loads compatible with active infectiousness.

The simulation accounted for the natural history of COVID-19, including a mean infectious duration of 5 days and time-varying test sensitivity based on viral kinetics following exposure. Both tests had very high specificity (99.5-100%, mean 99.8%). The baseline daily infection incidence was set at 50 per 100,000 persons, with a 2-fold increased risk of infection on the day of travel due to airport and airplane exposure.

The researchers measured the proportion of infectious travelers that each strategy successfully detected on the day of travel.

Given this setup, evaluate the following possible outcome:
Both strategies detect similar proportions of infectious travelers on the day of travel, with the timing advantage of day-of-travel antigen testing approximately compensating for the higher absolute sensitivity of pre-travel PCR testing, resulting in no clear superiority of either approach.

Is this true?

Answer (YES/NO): YES